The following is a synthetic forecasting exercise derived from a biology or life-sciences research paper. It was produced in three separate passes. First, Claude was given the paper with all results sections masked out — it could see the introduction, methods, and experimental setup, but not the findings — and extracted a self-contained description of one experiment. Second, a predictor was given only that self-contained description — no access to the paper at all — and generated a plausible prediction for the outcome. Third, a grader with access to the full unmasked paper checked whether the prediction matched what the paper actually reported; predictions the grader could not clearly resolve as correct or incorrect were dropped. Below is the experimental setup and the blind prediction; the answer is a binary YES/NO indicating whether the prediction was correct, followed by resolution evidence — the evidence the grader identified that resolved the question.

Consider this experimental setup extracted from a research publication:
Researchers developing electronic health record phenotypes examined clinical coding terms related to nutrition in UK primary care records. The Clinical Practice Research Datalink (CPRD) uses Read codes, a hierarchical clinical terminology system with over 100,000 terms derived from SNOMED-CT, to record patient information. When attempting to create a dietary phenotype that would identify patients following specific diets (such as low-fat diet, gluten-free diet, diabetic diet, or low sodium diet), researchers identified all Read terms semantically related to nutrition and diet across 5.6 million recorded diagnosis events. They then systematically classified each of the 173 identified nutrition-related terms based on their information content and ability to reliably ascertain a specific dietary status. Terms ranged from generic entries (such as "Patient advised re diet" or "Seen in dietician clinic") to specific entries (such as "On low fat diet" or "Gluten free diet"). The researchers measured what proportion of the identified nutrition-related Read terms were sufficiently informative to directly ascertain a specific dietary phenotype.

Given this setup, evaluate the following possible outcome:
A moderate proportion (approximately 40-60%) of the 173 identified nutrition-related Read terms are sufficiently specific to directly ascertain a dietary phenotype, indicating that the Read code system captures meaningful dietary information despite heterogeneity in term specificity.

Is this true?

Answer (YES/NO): NO